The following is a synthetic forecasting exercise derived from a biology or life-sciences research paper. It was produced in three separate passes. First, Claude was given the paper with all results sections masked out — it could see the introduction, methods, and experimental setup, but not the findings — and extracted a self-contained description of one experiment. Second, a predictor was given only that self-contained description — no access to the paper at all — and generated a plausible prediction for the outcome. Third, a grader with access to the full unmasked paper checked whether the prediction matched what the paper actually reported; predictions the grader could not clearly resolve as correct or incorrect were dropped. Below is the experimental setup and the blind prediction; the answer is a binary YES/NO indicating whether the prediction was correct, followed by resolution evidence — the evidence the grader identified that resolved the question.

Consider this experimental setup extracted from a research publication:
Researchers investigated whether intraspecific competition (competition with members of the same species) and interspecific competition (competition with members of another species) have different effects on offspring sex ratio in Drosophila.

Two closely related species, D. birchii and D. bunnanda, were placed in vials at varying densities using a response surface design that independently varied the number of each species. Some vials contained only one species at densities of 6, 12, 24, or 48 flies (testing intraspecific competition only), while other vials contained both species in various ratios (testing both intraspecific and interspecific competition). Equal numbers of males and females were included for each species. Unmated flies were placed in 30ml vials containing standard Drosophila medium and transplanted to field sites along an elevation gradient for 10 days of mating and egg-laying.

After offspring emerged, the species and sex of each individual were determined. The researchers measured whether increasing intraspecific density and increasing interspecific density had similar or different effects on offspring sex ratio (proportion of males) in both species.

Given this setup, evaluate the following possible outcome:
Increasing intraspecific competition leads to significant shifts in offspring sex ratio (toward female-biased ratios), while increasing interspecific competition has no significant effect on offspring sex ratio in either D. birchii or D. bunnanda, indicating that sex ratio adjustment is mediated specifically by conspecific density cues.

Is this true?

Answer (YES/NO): NO